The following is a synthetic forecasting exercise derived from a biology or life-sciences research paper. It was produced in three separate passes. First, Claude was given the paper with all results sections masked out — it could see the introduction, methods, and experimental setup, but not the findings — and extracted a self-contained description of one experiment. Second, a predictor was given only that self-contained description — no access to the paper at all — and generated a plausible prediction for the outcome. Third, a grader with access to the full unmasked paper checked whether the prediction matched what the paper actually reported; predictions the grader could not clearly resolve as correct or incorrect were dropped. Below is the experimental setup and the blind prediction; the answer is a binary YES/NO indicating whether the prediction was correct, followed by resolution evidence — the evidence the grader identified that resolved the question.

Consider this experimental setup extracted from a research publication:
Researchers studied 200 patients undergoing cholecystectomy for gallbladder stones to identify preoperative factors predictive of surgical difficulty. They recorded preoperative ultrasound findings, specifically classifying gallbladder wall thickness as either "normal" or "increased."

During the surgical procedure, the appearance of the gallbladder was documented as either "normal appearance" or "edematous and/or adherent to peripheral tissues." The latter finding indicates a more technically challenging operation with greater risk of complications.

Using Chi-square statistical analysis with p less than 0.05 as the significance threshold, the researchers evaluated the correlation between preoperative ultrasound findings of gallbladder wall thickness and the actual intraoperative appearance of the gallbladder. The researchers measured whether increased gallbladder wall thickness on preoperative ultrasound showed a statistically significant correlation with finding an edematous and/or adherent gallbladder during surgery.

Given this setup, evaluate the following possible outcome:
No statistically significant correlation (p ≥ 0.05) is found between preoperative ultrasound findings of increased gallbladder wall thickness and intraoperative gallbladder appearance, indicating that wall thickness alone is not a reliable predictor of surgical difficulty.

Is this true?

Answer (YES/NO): NO